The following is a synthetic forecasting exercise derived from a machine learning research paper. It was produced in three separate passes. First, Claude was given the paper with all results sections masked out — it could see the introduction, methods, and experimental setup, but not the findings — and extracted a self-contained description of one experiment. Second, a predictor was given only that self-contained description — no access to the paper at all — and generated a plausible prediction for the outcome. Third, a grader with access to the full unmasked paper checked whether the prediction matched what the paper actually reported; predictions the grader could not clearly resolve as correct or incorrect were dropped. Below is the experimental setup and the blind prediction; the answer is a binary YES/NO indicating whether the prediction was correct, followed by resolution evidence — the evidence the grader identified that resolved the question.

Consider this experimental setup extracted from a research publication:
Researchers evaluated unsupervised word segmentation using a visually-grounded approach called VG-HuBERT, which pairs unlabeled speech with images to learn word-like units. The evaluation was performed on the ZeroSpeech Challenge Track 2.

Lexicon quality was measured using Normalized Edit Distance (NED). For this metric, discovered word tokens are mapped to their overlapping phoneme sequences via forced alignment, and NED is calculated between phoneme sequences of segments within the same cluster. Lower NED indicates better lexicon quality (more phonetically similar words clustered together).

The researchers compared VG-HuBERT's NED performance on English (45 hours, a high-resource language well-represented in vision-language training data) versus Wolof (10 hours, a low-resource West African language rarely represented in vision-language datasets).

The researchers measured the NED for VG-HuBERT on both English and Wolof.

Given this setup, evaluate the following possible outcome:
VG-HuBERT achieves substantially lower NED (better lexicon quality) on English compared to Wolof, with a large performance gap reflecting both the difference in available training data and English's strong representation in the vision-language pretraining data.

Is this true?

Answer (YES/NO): YES